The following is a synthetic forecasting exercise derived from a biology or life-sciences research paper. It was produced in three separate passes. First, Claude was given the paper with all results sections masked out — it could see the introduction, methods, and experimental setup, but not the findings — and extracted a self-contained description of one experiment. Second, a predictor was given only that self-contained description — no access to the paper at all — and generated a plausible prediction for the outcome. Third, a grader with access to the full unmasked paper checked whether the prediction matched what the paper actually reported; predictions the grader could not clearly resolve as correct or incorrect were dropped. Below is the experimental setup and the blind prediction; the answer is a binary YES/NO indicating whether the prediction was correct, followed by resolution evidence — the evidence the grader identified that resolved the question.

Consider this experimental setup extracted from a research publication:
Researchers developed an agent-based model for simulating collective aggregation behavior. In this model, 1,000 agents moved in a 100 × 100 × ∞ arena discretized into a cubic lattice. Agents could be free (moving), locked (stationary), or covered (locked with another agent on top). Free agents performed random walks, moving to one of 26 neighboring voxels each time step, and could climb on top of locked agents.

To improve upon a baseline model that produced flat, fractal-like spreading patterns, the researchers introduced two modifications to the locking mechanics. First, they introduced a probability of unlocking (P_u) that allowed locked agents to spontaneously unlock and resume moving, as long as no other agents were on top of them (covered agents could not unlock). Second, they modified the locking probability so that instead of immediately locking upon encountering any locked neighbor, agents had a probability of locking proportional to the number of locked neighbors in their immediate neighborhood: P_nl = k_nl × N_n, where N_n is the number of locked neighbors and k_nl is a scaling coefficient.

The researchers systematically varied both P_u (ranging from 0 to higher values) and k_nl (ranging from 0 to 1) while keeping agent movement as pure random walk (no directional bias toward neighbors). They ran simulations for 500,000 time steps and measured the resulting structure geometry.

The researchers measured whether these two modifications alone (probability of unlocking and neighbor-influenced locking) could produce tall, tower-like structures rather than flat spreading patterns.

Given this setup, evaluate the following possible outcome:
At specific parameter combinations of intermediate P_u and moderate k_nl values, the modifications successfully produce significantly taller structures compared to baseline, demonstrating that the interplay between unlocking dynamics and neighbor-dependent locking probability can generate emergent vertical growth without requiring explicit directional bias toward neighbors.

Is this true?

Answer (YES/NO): NO